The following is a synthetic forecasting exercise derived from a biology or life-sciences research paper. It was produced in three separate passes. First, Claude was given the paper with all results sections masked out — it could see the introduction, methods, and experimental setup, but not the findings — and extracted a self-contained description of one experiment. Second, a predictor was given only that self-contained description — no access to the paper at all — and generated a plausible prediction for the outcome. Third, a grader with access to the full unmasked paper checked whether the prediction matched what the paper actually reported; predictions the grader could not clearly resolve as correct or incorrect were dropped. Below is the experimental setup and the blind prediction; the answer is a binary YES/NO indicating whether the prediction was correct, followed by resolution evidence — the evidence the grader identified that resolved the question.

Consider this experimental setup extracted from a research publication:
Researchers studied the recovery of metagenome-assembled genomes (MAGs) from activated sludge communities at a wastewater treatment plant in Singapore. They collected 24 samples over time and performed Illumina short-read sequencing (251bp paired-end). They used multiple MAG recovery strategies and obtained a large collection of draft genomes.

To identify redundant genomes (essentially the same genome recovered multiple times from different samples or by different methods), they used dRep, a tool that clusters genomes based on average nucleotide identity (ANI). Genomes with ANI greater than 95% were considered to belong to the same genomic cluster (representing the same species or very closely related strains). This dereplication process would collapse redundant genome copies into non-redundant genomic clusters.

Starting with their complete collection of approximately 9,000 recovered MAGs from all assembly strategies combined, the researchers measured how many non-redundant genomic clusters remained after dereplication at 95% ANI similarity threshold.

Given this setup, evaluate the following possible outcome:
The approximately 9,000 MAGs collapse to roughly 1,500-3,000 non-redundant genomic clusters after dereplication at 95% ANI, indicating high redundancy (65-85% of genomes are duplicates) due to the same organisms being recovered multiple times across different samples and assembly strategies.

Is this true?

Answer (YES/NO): NO